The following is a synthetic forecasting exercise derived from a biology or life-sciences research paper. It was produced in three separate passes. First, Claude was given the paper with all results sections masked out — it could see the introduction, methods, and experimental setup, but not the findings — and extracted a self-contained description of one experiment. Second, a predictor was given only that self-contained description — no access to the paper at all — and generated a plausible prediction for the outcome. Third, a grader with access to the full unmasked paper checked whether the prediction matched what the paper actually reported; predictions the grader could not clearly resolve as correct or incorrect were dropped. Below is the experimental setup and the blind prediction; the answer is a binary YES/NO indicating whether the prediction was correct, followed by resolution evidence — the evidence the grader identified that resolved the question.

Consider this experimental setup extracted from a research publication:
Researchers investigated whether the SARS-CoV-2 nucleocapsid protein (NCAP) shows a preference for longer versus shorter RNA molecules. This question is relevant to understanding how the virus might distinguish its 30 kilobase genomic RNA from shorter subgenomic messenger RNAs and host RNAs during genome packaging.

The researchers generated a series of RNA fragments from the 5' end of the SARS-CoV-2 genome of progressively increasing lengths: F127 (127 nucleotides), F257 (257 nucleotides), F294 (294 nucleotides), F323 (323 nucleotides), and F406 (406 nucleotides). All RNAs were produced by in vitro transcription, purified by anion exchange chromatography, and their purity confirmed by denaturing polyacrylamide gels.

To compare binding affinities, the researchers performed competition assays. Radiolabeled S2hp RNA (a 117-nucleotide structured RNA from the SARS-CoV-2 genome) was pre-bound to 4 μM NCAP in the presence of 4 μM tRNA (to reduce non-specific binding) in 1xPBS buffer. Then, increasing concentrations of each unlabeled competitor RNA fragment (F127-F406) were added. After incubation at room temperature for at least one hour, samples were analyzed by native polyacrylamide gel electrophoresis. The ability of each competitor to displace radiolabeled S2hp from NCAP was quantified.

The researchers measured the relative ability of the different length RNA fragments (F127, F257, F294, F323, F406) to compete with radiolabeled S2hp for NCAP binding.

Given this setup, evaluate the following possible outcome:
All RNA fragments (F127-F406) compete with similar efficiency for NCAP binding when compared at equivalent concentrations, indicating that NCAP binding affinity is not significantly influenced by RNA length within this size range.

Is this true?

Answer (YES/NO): NO